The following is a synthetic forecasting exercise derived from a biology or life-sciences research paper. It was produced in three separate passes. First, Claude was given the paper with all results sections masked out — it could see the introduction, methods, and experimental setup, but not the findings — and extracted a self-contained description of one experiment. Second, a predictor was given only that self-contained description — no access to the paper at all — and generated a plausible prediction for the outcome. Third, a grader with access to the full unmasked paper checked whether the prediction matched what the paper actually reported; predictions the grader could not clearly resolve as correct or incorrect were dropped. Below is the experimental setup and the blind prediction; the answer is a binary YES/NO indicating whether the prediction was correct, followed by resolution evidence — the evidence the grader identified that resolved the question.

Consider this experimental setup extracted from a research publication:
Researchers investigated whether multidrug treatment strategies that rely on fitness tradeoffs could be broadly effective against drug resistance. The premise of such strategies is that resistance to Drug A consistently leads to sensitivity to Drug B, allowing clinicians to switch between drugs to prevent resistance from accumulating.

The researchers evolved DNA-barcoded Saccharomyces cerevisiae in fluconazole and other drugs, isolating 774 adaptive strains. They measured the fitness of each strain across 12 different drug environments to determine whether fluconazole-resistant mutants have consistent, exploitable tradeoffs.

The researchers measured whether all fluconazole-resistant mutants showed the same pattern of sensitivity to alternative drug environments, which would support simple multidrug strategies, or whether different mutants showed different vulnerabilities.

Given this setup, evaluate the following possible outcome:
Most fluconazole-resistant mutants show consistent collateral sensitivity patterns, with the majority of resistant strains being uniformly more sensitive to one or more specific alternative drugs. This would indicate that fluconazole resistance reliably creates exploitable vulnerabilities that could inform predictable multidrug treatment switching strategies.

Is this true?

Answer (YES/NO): NO